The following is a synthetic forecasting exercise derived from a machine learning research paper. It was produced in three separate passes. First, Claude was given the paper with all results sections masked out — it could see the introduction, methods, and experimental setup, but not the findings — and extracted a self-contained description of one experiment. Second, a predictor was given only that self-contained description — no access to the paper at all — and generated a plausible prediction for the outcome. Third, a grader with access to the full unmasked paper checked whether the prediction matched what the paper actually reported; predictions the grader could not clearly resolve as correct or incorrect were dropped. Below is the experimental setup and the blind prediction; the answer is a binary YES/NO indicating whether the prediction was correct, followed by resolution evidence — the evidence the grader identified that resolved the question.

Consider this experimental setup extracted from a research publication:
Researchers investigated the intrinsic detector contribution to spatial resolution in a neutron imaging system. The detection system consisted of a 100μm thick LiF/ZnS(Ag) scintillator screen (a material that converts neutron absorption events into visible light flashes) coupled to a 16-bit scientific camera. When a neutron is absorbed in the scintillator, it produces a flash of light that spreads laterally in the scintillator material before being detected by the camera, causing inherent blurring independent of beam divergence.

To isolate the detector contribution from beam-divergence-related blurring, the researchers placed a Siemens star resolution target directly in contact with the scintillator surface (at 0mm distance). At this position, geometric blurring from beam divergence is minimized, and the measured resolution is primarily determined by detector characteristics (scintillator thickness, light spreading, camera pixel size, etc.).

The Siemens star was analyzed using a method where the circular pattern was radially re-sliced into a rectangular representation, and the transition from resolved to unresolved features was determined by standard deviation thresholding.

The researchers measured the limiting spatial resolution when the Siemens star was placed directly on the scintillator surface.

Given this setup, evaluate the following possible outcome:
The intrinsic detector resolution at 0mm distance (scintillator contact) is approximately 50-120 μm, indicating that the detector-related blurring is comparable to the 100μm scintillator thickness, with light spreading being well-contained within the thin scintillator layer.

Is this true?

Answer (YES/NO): YES